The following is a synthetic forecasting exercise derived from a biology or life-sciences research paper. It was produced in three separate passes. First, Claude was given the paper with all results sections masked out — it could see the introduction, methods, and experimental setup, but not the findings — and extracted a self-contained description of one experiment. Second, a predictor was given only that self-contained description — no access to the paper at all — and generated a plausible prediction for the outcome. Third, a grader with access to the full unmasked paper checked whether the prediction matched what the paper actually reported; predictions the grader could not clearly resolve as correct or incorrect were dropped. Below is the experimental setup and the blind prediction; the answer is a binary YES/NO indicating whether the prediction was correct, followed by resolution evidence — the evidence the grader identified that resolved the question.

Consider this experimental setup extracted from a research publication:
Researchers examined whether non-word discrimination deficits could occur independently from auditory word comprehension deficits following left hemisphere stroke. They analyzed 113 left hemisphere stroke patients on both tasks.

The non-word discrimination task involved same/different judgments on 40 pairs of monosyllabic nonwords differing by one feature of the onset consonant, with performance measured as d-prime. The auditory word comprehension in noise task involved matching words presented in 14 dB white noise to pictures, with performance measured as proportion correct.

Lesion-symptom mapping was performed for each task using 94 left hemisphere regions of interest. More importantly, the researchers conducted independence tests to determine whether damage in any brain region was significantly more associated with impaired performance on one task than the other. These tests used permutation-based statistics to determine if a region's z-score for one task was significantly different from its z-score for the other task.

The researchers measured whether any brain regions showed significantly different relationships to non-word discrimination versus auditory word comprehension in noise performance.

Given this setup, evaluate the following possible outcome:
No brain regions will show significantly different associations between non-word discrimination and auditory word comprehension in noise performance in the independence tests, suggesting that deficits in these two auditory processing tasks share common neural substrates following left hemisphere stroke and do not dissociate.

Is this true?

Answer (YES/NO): NO